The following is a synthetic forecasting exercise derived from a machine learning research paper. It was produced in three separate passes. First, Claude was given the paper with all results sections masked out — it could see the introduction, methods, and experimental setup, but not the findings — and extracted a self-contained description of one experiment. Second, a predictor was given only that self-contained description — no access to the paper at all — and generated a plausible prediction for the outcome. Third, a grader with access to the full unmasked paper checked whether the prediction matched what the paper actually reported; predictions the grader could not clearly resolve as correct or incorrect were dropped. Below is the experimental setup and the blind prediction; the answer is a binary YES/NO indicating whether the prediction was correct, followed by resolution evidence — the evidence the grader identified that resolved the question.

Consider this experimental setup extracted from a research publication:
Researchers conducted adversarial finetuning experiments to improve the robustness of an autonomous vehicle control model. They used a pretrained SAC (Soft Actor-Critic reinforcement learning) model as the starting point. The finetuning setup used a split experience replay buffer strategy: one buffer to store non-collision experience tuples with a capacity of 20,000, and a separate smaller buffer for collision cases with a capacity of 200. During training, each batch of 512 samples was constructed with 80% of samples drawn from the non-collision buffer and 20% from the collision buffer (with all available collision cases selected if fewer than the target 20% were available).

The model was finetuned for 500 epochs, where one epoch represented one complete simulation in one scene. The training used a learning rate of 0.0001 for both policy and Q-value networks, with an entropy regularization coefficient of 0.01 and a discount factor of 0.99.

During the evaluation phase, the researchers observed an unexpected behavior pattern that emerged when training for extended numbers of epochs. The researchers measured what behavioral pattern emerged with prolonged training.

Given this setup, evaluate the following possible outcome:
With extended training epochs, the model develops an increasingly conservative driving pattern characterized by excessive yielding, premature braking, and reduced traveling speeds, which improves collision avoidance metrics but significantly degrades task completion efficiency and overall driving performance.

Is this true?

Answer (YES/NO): NO